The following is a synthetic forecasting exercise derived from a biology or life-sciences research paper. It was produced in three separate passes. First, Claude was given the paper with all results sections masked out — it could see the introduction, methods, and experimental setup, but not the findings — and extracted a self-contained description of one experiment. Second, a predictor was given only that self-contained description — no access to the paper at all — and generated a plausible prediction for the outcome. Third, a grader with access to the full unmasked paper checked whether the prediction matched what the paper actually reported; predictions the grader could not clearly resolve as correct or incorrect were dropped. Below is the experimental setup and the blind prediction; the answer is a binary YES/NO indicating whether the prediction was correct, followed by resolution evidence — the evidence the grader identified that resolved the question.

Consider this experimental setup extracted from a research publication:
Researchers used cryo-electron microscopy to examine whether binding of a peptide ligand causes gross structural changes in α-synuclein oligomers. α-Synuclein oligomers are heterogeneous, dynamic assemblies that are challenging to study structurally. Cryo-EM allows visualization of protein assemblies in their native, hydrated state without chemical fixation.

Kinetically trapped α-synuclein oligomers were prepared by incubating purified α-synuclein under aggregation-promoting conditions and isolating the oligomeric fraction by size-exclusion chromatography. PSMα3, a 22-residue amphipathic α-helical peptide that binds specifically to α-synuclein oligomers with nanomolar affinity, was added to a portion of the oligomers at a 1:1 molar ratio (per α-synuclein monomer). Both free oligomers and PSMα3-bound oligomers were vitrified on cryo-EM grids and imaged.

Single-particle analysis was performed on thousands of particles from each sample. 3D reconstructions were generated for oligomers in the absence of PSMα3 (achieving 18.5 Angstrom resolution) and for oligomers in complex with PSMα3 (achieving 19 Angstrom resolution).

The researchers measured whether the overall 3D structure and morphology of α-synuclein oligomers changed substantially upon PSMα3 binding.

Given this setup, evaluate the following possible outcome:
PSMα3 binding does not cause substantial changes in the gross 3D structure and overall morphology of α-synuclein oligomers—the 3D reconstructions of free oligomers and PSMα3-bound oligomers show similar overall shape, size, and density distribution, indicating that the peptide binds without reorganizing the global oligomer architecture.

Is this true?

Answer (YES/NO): YES